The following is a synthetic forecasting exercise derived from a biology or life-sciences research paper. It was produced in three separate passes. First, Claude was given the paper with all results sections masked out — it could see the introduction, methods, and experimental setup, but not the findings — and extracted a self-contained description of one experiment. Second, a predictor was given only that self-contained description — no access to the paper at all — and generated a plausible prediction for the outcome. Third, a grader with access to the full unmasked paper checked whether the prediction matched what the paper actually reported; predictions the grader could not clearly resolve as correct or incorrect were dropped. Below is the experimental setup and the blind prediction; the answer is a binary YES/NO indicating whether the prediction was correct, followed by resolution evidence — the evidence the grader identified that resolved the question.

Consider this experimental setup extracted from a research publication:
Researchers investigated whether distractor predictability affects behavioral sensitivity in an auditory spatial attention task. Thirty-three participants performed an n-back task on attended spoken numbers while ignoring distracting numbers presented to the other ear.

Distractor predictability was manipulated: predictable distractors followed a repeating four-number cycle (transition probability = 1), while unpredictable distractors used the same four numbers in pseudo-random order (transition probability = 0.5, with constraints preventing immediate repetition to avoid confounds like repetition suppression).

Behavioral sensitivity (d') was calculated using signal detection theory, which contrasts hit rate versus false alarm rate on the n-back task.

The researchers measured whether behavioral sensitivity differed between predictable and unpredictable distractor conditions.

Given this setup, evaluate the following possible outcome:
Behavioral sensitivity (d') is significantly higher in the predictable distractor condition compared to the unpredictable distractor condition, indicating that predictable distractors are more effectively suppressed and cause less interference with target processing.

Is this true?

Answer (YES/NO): NO